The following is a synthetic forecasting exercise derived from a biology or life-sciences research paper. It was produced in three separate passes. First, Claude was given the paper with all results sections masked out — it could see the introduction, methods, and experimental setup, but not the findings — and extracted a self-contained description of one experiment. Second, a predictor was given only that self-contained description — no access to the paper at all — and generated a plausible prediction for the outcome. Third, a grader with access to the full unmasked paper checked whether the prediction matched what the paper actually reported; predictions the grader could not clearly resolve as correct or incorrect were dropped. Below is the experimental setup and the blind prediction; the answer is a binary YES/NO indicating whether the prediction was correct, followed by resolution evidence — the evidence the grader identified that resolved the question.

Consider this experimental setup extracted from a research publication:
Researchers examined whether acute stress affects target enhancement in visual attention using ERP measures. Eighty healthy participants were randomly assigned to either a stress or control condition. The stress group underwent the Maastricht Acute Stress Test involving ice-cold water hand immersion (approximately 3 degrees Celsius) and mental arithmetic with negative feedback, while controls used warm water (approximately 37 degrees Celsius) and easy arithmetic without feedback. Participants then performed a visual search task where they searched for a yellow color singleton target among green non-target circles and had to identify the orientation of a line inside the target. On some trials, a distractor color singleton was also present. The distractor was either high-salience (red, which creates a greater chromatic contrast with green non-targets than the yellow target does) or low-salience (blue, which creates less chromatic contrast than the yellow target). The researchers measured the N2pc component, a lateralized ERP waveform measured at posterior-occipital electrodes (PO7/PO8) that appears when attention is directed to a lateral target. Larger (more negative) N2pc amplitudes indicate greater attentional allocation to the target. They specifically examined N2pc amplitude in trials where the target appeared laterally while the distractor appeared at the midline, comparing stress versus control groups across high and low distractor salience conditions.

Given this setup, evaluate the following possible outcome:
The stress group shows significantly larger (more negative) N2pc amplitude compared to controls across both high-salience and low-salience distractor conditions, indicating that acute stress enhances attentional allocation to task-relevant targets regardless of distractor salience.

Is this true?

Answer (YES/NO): NO